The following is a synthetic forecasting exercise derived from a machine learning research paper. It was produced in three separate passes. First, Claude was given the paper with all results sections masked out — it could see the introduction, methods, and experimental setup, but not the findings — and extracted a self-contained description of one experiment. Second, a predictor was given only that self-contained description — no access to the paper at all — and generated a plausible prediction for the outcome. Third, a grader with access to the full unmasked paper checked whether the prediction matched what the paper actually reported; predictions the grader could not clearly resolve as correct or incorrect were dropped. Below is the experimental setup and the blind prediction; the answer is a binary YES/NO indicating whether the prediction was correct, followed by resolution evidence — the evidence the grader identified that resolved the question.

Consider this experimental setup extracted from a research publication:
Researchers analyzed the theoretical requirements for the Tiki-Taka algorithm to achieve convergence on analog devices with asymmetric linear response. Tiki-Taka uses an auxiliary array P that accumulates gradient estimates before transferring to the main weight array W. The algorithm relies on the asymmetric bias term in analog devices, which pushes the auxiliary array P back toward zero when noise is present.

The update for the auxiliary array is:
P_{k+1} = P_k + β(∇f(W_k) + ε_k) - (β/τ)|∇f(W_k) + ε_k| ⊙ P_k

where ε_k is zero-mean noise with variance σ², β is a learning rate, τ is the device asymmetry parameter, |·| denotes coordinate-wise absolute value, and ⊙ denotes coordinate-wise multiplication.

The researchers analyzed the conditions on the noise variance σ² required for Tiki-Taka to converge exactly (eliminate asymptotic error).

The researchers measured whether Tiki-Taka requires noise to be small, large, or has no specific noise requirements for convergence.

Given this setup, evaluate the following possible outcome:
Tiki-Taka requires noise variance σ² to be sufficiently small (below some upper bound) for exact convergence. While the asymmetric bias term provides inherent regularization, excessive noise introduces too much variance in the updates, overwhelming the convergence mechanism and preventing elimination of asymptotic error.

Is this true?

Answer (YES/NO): NO